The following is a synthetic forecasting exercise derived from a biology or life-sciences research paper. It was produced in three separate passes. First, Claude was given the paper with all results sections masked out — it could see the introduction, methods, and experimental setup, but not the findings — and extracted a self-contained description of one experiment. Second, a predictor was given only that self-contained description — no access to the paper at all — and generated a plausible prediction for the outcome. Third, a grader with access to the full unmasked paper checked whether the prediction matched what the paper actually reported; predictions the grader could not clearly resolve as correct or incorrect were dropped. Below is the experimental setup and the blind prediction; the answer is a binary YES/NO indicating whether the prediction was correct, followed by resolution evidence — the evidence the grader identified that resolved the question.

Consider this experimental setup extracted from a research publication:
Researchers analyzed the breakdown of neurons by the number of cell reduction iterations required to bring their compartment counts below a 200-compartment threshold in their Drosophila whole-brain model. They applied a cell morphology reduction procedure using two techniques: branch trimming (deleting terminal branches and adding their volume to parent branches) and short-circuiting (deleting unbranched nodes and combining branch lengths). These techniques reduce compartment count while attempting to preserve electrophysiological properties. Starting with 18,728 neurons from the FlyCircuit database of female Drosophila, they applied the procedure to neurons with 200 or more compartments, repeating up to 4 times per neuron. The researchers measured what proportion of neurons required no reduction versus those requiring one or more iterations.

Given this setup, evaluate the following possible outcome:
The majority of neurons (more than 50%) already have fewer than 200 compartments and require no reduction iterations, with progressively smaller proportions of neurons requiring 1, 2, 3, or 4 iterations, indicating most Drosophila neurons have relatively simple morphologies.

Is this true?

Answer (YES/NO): NO